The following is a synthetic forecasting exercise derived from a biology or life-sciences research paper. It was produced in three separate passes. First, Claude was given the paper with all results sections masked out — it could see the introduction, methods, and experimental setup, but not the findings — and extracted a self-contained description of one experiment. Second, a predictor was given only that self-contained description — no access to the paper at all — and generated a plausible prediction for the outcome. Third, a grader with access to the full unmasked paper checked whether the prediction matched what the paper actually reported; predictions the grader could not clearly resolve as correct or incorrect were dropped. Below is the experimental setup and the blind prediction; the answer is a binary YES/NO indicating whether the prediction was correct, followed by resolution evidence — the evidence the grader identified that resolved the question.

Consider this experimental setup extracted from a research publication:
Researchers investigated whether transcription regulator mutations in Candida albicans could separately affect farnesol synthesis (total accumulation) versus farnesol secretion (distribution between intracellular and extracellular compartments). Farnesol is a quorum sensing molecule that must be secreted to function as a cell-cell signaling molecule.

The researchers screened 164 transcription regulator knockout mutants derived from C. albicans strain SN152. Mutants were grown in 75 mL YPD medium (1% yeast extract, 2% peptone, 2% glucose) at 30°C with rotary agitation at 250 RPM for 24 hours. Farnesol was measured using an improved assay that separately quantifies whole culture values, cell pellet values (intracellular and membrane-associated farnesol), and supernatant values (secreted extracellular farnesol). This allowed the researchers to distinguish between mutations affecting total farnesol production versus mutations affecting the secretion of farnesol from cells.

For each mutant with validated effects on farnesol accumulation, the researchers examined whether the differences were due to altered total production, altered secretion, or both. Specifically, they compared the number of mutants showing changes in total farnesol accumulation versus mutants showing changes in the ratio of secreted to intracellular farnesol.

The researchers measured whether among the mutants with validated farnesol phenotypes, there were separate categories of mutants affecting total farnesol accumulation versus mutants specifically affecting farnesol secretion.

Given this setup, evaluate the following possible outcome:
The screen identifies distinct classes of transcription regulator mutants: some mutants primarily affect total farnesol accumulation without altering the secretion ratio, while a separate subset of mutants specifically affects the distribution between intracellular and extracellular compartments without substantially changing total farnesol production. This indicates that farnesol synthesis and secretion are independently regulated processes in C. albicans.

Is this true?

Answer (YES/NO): YES